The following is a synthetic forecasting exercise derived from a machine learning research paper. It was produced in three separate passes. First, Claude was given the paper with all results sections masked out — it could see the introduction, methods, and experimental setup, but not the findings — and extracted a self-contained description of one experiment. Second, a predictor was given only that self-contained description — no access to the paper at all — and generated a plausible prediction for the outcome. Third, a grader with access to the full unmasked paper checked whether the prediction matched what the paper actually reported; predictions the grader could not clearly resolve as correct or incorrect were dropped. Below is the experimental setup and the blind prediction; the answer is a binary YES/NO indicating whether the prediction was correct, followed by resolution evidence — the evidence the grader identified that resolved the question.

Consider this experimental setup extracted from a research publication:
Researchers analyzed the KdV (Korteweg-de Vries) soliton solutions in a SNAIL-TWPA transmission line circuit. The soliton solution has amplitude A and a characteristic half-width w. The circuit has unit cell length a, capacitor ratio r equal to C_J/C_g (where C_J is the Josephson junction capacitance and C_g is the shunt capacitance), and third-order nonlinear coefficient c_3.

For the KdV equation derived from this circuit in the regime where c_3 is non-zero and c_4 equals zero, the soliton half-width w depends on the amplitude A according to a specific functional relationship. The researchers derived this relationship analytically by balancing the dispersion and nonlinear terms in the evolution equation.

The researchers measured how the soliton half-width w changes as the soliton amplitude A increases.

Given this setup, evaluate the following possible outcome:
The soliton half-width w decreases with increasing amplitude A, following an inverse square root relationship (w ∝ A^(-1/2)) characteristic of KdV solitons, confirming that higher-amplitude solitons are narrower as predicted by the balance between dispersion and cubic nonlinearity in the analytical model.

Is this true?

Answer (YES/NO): YES